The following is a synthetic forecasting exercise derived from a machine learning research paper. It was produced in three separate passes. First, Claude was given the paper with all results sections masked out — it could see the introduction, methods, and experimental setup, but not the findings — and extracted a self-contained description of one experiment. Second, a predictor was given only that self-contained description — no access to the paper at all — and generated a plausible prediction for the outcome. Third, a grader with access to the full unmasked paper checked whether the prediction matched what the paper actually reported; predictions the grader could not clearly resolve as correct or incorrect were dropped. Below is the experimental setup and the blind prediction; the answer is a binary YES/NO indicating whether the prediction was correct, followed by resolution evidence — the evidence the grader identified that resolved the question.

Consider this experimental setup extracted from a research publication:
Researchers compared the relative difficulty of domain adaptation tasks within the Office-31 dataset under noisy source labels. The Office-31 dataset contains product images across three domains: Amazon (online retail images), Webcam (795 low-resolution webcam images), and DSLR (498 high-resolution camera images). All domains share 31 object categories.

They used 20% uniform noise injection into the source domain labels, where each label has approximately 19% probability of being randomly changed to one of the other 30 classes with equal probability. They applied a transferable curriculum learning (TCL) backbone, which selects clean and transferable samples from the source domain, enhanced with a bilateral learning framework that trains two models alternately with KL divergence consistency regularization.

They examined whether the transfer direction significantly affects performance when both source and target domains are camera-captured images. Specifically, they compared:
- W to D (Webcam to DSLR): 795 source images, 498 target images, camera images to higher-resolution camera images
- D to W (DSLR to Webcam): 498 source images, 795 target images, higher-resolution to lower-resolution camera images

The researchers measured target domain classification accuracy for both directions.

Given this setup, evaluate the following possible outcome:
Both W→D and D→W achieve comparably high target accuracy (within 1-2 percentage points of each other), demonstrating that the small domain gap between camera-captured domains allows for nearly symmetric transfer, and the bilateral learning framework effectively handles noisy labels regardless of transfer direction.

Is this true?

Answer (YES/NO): NO